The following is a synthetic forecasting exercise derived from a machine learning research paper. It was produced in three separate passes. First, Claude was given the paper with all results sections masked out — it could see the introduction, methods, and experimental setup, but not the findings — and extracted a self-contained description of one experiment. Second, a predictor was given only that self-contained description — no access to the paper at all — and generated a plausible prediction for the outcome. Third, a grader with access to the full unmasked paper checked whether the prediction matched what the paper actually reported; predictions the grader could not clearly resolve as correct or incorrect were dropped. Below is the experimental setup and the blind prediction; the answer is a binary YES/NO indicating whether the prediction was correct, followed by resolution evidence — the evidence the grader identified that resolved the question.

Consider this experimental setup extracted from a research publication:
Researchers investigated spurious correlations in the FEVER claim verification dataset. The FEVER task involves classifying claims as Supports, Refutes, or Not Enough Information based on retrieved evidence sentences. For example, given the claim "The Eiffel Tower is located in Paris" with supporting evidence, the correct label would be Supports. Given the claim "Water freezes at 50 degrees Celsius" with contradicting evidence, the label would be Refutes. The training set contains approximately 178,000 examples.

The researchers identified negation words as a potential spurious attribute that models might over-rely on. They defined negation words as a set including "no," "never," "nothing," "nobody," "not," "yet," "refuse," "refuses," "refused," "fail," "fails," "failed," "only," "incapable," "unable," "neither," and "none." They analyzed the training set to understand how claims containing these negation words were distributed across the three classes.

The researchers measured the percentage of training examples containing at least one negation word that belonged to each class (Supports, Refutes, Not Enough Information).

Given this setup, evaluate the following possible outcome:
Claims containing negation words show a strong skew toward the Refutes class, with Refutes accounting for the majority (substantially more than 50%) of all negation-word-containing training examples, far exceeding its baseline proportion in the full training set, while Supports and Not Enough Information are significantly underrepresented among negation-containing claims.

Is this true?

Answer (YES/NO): YES